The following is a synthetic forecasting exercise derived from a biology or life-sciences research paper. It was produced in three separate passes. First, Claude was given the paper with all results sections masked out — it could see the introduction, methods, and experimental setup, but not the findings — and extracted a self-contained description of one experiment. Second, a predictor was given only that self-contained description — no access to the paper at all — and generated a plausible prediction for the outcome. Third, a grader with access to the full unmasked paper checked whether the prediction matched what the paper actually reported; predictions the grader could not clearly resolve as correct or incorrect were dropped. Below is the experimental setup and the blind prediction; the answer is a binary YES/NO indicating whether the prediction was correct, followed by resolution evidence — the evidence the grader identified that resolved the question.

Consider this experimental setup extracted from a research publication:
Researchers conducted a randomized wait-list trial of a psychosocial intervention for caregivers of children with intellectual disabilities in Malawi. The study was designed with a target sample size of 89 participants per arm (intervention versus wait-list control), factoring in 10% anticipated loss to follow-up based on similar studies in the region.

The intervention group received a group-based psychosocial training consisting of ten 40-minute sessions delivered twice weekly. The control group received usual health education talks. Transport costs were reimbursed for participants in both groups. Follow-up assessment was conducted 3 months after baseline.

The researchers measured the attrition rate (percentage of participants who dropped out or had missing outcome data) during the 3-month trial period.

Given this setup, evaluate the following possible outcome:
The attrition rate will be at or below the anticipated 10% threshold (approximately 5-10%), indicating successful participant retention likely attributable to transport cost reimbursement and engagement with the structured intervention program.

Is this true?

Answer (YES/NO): NO